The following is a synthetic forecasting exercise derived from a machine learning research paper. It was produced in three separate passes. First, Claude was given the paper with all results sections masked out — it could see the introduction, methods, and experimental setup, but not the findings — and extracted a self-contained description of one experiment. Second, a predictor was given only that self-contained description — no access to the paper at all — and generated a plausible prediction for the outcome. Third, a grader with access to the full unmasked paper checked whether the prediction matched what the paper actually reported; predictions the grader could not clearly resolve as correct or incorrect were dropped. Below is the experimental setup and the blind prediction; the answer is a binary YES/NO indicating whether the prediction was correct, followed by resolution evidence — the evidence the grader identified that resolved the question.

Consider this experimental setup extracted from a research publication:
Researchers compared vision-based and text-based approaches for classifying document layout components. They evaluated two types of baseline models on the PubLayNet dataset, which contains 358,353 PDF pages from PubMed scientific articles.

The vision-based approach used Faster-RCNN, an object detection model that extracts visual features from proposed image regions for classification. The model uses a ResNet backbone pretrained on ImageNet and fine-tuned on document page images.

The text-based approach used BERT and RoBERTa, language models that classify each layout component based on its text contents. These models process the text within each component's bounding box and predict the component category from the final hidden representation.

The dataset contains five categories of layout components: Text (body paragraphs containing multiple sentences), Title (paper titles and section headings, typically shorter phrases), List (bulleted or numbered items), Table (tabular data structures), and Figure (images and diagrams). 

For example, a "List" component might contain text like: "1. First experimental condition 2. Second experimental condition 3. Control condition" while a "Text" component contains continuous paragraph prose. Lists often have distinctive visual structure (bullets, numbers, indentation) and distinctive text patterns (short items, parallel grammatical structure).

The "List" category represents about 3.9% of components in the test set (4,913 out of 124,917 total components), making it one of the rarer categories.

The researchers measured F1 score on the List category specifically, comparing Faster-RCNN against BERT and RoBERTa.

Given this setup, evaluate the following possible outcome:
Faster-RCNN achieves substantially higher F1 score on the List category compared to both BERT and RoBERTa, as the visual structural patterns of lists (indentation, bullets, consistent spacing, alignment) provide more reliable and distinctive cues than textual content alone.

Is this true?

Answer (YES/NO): NO